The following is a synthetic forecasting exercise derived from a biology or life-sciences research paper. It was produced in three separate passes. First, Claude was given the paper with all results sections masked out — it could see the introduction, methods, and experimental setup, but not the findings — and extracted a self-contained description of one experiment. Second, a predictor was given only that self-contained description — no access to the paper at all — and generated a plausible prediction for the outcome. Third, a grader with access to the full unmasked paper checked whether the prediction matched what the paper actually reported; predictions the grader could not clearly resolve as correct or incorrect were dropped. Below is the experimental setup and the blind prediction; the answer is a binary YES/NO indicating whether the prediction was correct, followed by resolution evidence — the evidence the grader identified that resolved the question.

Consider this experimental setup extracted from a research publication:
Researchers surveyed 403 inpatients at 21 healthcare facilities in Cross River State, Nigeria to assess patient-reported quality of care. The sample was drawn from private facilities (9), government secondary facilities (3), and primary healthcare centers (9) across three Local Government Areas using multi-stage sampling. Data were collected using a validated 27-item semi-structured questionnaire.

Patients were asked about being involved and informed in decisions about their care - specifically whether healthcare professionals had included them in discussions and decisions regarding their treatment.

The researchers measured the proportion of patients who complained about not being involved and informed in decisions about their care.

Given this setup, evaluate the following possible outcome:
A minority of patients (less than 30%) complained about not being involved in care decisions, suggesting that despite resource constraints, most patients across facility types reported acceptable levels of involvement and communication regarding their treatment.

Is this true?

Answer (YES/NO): YES